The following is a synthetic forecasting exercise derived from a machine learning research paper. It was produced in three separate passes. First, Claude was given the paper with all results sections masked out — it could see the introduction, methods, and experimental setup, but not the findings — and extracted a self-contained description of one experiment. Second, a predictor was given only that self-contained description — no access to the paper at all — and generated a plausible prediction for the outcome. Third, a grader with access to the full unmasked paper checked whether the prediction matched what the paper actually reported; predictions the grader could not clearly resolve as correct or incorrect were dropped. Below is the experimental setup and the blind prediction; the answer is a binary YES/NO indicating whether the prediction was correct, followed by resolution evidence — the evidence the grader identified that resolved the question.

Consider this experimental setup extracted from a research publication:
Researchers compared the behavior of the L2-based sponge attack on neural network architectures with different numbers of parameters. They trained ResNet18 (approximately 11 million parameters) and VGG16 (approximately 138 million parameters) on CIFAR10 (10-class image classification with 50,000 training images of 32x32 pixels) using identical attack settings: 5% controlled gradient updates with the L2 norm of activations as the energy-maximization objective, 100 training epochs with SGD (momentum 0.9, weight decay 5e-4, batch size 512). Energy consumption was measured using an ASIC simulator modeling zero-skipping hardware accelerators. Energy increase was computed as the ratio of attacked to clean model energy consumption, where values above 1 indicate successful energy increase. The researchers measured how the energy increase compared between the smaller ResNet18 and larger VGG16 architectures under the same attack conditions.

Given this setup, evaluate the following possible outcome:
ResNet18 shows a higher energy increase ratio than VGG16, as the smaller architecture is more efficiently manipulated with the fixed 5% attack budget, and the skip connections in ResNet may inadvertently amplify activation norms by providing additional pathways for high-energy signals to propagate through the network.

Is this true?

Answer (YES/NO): YES